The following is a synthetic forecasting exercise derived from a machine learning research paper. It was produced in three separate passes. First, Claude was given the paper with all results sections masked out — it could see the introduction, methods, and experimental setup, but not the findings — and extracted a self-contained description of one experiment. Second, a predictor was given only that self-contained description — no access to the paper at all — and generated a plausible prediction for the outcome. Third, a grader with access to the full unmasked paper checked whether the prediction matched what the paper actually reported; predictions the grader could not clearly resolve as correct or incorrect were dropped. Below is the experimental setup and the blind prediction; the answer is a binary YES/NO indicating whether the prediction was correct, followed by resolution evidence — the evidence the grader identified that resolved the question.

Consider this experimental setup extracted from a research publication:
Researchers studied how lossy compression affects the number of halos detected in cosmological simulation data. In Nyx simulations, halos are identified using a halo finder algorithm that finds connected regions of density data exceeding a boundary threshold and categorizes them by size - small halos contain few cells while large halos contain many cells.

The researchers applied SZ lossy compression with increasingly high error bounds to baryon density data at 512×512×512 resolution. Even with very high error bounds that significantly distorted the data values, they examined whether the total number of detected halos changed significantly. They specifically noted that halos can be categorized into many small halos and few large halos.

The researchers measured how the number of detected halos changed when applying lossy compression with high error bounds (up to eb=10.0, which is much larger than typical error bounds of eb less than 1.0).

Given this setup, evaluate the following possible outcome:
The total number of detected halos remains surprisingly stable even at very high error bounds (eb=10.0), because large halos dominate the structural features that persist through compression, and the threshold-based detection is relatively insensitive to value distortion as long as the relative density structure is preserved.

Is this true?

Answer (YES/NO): YES